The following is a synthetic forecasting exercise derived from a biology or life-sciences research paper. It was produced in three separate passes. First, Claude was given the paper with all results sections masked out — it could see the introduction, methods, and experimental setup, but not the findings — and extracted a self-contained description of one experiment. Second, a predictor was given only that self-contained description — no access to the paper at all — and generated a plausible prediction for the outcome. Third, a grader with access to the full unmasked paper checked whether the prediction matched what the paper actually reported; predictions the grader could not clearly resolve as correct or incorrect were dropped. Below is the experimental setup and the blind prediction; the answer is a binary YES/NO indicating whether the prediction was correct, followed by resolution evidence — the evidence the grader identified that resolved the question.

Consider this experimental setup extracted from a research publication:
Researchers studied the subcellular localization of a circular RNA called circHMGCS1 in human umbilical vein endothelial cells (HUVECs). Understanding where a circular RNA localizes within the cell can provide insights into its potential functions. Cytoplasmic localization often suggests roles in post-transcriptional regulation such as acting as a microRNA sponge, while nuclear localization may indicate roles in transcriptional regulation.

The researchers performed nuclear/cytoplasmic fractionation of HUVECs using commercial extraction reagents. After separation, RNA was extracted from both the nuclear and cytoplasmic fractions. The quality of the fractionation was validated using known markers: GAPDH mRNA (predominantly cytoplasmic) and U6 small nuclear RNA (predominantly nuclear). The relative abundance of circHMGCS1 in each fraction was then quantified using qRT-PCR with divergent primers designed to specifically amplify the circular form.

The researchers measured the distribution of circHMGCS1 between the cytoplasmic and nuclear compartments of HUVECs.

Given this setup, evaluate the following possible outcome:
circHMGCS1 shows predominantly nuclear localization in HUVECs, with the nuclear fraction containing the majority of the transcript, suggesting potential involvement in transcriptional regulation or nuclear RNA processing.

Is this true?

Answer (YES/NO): NO